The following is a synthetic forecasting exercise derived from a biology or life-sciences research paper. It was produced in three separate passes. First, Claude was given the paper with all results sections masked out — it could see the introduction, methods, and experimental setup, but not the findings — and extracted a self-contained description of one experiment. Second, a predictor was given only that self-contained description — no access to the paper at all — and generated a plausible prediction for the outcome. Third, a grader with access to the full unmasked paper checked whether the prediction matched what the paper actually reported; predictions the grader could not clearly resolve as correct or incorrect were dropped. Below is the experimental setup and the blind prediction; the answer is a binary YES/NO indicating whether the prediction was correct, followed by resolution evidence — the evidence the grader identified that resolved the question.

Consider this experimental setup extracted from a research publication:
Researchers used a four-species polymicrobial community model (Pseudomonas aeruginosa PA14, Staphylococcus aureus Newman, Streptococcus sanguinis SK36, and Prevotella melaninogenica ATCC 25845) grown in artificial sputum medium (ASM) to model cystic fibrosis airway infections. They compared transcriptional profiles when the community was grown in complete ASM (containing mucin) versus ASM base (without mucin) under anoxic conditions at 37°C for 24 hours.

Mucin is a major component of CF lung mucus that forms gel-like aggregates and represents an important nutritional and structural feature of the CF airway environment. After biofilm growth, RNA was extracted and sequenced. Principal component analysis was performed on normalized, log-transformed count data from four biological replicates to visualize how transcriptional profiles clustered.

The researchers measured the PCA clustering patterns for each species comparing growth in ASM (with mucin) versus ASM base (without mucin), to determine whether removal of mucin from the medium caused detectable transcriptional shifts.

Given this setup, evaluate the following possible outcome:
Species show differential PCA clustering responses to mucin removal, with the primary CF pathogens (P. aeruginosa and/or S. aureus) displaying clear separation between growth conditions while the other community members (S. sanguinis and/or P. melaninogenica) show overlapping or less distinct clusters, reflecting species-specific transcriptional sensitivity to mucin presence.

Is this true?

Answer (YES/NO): NO